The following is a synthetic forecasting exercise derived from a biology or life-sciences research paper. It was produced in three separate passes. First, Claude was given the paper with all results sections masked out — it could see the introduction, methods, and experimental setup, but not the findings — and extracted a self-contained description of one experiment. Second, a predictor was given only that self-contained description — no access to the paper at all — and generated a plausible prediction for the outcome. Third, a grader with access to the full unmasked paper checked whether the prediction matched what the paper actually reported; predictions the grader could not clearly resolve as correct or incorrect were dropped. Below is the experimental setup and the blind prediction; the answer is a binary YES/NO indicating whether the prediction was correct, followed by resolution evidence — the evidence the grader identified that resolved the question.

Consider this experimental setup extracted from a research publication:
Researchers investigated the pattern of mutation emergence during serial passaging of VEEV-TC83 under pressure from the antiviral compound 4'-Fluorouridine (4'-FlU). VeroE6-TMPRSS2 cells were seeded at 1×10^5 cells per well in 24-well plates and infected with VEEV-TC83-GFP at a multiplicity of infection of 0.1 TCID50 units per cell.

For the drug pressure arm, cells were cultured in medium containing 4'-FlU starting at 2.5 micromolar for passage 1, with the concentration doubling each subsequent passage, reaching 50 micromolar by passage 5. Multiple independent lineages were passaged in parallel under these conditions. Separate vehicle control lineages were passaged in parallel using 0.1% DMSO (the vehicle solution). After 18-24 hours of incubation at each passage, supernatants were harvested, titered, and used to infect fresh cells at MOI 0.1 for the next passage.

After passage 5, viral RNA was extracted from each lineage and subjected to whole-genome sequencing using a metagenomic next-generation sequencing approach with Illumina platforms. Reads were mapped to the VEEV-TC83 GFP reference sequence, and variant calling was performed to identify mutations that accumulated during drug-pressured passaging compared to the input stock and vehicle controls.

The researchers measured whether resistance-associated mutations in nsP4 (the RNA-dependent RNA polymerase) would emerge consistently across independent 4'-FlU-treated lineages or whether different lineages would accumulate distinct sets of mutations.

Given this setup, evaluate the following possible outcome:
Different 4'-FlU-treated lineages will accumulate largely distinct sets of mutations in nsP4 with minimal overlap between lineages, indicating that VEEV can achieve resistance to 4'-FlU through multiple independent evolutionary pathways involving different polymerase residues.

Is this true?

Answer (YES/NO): NO